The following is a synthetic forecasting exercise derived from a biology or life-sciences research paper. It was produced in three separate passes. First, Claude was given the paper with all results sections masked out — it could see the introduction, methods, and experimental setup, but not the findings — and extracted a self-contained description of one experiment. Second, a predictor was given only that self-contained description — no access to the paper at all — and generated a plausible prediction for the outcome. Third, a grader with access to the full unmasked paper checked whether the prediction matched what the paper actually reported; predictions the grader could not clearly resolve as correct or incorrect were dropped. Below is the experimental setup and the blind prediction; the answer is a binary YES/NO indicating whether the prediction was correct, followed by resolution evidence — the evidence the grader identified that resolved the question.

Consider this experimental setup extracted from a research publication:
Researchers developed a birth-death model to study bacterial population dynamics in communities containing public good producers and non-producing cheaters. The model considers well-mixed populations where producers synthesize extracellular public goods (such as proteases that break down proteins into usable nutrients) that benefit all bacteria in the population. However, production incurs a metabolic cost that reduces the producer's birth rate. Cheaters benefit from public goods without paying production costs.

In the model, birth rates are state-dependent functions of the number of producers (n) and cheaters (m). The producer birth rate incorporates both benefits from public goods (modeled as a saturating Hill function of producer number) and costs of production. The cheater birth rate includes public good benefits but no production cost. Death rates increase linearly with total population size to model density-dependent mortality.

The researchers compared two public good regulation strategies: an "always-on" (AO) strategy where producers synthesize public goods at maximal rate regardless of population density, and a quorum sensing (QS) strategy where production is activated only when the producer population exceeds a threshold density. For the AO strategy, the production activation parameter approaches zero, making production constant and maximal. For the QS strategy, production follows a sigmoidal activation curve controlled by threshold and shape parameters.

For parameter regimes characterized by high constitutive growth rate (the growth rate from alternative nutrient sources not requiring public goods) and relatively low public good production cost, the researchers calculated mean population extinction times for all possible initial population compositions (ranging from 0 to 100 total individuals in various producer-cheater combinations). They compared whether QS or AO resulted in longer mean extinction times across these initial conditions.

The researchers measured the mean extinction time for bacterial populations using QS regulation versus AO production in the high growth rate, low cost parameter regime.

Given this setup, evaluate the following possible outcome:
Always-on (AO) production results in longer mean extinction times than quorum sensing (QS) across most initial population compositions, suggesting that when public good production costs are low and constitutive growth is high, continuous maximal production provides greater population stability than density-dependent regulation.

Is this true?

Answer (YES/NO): YES